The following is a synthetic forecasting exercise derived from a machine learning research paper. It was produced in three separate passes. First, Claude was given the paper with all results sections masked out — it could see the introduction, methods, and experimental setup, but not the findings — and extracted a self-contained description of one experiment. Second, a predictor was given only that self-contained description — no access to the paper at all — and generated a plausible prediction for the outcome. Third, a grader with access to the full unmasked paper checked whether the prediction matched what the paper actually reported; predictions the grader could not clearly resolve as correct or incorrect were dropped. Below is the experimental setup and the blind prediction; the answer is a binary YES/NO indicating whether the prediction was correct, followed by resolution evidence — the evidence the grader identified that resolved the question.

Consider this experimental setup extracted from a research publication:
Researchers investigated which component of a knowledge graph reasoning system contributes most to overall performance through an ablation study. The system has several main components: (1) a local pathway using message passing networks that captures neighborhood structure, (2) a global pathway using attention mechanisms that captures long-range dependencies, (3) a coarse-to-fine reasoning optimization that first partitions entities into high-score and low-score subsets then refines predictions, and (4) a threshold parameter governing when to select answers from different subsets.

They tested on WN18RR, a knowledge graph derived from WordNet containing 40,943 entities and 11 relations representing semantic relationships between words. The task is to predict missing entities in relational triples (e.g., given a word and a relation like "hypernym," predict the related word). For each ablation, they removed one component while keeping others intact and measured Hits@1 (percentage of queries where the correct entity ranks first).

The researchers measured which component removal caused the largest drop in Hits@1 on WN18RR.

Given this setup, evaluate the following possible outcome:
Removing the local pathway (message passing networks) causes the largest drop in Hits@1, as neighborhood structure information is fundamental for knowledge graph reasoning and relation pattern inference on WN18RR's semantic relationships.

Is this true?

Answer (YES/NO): NO